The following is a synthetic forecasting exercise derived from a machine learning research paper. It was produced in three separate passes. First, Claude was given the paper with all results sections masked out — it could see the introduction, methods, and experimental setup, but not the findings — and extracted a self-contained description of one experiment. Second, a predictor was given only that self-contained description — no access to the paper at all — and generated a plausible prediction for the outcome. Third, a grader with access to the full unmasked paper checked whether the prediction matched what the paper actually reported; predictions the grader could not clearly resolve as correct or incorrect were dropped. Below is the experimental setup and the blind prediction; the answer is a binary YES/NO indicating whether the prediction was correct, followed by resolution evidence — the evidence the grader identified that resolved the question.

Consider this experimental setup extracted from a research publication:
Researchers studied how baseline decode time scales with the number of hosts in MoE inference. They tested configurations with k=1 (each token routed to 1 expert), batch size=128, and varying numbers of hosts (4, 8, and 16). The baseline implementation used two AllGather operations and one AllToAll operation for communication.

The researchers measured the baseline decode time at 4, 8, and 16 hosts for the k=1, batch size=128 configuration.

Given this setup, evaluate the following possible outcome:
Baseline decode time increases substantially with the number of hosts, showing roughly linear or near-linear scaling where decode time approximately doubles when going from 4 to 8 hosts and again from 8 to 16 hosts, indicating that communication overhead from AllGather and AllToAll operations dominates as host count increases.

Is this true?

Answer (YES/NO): NO